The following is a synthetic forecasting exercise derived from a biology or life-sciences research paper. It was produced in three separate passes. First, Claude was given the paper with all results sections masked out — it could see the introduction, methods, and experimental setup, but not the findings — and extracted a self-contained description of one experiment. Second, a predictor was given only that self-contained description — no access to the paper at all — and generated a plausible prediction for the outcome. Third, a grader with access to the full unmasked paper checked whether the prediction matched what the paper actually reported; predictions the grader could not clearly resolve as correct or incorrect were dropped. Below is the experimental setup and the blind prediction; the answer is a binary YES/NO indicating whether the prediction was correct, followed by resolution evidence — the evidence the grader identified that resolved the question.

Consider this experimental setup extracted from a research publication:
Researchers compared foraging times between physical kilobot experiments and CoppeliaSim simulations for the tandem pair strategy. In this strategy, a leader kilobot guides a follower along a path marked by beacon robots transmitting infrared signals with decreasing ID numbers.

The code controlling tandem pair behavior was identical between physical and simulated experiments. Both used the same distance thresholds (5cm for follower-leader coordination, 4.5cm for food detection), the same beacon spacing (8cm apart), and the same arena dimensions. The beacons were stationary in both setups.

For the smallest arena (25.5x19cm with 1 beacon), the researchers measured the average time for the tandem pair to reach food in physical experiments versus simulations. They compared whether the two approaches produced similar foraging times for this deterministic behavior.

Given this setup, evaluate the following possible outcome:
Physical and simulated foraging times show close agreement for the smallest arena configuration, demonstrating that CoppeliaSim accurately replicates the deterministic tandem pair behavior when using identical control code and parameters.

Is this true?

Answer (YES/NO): NO